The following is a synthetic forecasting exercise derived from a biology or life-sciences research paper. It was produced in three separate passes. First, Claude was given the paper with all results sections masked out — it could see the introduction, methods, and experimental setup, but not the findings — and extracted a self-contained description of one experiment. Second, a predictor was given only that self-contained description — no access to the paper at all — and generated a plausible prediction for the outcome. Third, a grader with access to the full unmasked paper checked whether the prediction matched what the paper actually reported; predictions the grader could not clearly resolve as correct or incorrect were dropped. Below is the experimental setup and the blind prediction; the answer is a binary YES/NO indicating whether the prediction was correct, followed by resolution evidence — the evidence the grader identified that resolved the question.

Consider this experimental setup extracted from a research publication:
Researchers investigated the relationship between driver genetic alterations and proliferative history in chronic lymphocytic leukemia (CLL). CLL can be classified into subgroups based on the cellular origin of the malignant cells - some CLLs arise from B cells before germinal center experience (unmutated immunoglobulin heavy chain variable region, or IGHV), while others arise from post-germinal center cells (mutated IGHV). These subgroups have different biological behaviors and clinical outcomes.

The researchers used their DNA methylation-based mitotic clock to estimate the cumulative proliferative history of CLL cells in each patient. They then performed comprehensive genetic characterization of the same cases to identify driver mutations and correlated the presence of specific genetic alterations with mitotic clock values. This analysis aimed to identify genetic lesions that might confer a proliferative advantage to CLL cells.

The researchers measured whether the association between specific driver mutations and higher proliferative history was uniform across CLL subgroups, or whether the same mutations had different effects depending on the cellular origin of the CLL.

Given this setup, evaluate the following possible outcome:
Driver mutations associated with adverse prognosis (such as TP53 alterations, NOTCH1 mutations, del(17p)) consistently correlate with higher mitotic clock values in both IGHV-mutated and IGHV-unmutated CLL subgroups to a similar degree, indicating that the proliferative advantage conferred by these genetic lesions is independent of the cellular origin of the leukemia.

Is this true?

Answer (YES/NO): NO